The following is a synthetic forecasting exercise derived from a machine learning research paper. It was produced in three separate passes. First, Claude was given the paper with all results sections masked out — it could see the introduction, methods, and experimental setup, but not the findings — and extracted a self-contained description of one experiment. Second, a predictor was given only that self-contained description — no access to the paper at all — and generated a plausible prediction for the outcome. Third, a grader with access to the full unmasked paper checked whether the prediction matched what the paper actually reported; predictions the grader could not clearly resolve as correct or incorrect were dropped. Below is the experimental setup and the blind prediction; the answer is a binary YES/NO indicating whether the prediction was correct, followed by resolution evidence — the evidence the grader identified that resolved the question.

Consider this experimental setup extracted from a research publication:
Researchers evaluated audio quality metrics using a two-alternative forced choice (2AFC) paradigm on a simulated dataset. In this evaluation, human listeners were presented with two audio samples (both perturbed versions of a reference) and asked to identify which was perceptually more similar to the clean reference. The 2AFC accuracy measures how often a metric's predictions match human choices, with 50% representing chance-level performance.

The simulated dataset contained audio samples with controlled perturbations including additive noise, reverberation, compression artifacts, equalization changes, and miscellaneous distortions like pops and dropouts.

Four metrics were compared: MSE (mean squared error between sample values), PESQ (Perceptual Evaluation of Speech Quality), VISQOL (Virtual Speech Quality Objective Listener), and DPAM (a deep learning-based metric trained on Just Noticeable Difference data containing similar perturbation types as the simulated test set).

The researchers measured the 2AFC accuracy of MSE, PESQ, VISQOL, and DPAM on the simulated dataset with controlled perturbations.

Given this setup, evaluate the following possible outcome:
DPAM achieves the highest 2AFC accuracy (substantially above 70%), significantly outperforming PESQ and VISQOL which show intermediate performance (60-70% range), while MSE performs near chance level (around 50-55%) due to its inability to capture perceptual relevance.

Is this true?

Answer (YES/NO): NO